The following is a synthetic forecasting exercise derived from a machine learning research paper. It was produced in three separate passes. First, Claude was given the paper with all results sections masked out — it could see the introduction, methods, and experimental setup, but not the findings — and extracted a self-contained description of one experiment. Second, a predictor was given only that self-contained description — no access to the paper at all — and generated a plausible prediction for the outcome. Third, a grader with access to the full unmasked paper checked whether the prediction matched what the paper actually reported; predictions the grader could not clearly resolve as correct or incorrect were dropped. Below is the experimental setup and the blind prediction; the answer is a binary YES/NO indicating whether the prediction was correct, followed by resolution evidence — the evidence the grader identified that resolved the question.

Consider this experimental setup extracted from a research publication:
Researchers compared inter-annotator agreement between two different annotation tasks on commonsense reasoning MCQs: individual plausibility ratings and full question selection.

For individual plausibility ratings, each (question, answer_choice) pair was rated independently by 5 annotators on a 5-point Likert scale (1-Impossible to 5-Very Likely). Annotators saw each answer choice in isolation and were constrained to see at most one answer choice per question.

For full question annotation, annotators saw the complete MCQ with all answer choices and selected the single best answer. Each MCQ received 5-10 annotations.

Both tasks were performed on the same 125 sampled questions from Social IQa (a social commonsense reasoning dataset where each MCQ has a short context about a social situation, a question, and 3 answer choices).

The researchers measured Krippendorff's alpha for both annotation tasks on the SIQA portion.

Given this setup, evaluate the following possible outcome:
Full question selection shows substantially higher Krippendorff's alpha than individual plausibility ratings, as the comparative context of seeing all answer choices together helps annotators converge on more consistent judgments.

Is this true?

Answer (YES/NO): YES